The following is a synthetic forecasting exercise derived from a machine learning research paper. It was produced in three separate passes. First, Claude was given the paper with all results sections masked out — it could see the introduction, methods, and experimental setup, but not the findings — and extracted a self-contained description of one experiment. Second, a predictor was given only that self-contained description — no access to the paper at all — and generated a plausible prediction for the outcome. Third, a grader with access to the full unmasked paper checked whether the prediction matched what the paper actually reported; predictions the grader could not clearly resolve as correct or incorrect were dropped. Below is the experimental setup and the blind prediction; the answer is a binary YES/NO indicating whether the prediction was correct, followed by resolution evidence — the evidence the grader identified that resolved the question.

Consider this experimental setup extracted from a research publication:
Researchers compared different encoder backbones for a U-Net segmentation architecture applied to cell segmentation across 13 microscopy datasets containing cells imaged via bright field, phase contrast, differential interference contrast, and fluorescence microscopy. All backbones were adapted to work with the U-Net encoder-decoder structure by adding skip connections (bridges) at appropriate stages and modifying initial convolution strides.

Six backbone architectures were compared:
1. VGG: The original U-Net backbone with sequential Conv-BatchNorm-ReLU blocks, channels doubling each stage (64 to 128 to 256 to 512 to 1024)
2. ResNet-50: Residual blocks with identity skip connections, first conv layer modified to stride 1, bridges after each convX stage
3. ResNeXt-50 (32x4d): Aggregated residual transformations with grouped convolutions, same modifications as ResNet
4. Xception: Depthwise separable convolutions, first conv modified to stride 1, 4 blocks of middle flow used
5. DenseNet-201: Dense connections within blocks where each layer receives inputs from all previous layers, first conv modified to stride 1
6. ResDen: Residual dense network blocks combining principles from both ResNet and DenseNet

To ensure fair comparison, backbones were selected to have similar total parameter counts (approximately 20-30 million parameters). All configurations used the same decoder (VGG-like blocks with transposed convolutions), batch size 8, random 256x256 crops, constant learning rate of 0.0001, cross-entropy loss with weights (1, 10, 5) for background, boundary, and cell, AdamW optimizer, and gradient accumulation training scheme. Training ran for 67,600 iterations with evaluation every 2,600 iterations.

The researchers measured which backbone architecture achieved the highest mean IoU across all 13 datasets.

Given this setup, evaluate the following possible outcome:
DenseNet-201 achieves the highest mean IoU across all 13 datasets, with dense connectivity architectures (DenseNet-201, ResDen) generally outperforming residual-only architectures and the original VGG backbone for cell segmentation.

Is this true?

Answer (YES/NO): NO